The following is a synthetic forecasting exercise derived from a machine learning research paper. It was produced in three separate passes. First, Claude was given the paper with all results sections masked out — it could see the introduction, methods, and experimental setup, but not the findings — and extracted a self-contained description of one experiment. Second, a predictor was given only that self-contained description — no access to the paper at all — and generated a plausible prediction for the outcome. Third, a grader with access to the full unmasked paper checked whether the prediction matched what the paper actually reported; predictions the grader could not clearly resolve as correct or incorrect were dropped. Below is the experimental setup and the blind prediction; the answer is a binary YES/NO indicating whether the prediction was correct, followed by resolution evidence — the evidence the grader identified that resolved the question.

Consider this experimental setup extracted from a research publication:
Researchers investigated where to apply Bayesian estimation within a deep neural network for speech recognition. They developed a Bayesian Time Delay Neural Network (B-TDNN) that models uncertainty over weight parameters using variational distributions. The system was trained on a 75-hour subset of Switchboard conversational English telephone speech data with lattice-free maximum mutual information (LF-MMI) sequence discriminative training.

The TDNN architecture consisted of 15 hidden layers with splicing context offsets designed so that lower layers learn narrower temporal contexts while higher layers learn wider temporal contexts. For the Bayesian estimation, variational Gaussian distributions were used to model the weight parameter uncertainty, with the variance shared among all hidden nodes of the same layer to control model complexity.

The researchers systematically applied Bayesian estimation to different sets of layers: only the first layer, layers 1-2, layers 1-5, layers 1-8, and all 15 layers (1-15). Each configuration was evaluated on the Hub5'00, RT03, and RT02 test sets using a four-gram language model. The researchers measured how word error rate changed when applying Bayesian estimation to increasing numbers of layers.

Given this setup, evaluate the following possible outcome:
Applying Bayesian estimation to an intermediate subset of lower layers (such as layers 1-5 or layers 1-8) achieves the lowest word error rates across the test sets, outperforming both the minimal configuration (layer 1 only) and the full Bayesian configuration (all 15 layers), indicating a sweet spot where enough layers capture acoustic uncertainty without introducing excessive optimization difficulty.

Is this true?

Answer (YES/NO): NO